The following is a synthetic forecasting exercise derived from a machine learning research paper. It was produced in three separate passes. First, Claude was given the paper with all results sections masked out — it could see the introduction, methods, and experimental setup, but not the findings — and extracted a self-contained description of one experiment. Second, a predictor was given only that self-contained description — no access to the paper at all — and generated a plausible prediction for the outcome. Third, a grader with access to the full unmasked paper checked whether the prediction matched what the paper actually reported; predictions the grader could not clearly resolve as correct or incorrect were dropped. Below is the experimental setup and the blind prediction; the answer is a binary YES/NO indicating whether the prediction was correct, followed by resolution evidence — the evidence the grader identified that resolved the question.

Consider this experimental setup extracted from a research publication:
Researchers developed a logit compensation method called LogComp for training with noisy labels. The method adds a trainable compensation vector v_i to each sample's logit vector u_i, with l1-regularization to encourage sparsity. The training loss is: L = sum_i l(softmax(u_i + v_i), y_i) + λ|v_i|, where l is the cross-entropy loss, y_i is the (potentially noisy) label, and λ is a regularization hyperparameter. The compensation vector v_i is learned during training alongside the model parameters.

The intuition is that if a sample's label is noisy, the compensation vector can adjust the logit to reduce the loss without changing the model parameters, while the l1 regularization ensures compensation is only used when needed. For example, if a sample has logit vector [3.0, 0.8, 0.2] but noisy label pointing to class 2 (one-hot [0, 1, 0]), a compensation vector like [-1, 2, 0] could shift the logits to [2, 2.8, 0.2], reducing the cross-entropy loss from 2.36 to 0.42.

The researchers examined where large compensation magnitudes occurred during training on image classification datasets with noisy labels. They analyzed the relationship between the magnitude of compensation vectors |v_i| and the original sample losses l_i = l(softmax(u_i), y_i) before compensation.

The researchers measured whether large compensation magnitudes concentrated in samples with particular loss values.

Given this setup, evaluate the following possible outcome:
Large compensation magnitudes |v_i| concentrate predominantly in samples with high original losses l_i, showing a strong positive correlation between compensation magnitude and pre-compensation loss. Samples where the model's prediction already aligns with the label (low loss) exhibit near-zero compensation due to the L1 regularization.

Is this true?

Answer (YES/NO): YES